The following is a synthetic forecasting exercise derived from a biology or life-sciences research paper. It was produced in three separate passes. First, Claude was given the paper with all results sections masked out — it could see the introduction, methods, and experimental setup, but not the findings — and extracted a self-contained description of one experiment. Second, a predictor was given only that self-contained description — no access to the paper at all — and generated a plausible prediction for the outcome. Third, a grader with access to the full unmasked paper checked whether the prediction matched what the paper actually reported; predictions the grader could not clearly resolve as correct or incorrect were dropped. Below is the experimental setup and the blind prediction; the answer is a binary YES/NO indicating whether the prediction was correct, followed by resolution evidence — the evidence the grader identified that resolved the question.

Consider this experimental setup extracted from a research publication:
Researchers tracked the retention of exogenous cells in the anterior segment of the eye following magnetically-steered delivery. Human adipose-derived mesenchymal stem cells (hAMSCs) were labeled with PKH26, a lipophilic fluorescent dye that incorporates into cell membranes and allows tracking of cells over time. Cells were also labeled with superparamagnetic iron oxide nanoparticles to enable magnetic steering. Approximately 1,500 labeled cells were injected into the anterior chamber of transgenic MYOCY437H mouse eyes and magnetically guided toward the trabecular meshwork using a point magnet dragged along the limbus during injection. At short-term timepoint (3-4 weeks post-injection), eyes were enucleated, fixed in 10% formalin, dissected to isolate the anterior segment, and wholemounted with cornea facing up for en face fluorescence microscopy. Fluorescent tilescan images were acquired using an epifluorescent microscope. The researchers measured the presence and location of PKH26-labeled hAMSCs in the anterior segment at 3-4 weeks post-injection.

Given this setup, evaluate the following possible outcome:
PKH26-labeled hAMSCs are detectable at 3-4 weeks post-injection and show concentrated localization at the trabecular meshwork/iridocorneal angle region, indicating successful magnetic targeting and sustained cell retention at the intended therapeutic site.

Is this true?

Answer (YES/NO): NO